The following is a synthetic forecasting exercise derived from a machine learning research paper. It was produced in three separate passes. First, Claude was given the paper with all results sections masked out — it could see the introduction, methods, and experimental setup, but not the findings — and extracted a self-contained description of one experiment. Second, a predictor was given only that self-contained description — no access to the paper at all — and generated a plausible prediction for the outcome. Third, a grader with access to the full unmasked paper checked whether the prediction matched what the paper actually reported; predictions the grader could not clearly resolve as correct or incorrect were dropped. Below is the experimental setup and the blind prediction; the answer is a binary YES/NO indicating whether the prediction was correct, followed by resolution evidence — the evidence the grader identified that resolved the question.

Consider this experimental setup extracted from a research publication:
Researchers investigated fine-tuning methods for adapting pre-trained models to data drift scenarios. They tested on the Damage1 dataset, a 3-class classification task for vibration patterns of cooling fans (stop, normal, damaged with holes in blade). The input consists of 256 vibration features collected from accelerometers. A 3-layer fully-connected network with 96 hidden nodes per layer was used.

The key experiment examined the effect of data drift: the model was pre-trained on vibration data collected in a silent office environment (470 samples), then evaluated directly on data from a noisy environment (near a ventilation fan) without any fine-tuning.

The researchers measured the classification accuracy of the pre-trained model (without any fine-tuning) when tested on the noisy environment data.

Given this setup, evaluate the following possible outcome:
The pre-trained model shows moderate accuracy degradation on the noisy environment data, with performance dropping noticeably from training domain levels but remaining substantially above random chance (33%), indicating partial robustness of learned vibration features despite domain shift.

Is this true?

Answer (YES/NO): YES